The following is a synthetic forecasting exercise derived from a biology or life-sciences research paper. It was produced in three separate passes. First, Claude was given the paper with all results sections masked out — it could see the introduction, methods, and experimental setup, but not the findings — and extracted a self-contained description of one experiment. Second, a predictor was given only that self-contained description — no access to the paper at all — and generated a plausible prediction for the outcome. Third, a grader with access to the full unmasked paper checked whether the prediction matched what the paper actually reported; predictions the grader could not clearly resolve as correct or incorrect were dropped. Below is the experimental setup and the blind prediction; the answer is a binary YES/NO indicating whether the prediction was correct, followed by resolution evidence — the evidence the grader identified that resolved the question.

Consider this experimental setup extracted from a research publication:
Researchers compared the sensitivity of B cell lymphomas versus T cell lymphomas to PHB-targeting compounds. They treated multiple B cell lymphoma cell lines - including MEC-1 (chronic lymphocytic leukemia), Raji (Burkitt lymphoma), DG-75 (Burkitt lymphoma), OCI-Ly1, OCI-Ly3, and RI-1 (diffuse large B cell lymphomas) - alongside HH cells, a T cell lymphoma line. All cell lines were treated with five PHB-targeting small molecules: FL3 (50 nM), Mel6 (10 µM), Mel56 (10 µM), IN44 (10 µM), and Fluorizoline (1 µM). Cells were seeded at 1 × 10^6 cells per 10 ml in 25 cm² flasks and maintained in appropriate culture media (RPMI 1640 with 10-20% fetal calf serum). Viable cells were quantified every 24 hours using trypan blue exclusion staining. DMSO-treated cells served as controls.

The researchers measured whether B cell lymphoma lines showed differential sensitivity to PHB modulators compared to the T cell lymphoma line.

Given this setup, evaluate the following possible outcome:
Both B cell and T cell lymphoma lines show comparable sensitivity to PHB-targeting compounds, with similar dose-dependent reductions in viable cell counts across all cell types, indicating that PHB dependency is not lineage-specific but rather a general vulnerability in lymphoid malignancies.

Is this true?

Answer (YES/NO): NO